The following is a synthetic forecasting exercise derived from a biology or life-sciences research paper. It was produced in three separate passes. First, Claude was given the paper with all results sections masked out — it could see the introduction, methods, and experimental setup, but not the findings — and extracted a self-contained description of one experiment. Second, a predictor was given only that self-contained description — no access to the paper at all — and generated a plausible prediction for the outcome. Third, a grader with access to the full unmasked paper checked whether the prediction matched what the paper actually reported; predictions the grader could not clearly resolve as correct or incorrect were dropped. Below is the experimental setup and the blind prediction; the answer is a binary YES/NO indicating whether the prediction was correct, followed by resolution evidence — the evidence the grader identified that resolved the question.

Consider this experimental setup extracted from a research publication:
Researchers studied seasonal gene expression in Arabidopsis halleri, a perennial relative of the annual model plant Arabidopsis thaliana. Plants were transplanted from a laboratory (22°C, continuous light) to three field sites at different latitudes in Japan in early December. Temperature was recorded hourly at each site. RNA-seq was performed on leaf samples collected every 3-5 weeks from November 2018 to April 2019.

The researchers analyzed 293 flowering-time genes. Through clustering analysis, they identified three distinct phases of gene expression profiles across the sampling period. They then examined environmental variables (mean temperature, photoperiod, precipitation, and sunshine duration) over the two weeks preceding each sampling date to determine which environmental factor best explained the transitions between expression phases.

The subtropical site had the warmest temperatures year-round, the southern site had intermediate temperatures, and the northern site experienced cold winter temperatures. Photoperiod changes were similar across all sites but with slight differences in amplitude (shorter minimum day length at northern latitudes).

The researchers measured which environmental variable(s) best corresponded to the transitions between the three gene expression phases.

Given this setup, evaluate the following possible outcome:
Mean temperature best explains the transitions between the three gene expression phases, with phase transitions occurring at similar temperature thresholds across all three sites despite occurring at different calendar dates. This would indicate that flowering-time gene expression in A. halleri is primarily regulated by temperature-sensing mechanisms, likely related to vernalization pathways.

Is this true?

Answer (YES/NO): YES